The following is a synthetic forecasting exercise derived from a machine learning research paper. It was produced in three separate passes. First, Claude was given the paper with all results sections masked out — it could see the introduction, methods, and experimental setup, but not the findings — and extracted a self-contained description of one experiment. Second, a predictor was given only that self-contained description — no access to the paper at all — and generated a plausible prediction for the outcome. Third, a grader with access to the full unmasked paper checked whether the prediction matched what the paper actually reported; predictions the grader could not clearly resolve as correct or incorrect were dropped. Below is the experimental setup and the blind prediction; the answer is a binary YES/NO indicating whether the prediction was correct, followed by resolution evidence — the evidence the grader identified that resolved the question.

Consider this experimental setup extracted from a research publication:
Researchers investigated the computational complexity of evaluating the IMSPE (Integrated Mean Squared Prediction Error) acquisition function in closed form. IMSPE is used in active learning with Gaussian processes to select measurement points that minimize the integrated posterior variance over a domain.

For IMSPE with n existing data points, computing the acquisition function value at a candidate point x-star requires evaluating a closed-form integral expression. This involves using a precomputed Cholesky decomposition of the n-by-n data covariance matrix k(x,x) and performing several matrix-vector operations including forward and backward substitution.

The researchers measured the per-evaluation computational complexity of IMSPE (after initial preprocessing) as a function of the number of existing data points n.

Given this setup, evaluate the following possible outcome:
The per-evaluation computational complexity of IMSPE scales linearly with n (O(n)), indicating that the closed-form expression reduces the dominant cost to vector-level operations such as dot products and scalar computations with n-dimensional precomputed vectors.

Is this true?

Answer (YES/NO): NO